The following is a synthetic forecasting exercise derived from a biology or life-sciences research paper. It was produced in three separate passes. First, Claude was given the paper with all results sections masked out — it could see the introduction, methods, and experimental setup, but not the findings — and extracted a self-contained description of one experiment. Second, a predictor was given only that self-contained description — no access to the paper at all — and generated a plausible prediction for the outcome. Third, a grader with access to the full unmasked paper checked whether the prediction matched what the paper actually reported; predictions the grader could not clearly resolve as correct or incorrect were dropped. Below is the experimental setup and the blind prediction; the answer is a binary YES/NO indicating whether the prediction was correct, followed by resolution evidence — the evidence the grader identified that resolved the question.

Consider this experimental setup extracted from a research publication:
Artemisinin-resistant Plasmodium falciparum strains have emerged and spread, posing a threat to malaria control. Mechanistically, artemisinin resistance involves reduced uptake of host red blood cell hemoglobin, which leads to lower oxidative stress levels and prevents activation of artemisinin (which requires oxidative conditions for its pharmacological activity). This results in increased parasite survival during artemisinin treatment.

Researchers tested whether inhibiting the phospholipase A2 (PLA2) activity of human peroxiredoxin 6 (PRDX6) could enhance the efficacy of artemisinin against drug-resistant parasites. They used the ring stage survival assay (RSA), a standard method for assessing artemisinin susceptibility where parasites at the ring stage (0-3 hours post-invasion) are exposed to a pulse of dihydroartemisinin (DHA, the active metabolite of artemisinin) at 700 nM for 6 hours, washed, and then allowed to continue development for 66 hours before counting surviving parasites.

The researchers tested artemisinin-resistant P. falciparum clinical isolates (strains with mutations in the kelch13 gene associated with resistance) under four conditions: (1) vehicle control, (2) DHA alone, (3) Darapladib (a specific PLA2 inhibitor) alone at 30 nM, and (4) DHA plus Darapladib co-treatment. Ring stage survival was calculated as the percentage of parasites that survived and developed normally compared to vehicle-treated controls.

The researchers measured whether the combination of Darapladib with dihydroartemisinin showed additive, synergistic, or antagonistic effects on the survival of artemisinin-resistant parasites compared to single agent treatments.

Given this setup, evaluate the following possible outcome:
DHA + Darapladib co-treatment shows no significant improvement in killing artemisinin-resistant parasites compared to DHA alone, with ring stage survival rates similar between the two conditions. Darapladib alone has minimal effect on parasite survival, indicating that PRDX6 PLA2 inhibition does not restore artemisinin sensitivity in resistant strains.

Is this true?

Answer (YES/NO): NO